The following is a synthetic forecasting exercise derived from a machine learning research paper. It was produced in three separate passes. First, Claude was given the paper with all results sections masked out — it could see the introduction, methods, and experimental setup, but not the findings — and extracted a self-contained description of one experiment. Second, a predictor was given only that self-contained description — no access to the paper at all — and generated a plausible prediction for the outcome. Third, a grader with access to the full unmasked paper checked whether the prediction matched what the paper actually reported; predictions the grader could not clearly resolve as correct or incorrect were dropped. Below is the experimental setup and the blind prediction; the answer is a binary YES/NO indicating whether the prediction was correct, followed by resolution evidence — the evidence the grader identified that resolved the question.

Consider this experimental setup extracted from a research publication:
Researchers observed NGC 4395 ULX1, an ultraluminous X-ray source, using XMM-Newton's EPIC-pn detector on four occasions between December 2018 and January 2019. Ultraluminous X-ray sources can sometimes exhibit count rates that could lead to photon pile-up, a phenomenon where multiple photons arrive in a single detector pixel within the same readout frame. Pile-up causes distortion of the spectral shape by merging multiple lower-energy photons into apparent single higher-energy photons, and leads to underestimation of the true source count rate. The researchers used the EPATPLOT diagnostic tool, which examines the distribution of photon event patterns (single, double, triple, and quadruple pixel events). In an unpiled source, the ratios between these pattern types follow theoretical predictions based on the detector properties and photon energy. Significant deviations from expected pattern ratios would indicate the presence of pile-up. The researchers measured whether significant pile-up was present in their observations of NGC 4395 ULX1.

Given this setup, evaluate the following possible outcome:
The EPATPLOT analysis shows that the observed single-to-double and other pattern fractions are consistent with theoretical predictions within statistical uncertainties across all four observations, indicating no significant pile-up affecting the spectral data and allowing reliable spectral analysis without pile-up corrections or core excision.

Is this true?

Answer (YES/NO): YES